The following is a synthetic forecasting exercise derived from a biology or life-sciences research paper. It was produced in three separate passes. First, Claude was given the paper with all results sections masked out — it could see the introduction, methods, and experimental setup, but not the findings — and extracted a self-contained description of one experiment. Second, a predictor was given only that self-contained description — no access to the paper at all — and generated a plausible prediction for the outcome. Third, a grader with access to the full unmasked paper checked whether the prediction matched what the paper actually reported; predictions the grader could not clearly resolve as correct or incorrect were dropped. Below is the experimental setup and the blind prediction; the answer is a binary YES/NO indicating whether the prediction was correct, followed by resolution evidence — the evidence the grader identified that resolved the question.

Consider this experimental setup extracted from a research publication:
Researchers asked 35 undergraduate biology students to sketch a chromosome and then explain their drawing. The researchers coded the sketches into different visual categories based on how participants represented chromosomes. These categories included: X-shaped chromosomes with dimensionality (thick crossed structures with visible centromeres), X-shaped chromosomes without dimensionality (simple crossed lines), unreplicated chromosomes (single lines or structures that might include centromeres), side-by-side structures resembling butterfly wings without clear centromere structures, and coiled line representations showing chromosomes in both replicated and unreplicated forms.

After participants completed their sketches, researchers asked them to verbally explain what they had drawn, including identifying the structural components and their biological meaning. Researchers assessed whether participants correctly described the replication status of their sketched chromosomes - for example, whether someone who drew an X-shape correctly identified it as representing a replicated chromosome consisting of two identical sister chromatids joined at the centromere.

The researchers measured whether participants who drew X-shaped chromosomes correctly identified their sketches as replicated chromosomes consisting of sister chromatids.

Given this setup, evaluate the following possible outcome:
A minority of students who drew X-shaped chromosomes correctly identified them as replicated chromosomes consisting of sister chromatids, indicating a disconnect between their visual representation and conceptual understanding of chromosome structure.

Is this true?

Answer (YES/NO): YES